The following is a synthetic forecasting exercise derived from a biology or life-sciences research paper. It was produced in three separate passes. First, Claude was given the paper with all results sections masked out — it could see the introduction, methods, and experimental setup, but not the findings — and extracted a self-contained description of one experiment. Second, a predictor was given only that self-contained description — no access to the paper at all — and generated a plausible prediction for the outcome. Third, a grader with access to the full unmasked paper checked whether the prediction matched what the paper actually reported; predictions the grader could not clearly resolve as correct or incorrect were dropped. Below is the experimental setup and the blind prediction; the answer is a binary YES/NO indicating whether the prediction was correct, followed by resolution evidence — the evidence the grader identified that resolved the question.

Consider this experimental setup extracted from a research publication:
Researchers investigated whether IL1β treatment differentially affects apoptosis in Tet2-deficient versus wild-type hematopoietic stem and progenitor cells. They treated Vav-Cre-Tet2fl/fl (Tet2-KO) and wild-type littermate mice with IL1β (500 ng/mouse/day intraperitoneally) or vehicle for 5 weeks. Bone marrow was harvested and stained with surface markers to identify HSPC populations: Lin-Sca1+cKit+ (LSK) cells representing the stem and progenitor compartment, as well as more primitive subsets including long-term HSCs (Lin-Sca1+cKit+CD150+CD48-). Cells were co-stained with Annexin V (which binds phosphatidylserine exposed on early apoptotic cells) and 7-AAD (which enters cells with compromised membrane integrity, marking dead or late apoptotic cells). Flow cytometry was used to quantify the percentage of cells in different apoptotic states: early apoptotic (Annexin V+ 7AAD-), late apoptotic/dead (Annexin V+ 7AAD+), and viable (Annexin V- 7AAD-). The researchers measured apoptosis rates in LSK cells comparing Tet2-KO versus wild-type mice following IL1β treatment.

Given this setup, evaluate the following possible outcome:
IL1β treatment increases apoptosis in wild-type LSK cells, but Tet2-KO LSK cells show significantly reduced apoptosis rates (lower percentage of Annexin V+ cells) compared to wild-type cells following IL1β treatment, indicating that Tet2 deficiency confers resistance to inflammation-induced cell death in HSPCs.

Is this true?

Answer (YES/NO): NO